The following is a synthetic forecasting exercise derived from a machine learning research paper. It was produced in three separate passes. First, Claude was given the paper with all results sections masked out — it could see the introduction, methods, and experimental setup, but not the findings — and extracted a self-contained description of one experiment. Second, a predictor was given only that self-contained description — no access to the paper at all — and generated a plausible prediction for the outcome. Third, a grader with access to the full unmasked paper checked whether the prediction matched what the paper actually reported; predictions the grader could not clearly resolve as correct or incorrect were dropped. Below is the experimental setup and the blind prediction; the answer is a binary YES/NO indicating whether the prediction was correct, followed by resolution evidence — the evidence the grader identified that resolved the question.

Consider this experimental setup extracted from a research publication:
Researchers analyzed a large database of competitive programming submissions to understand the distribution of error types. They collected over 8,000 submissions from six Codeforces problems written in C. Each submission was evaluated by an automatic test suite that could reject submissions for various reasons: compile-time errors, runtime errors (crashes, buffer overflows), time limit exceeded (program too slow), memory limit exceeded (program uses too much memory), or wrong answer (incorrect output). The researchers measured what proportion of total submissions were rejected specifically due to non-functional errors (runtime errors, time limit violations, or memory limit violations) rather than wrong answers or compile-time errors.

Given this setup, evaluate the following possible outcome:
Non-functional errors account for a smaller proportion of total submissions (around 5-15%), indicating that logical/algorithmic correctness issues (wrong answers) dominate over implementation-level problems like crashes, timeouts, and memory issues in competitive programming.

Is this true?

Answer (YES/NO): NO